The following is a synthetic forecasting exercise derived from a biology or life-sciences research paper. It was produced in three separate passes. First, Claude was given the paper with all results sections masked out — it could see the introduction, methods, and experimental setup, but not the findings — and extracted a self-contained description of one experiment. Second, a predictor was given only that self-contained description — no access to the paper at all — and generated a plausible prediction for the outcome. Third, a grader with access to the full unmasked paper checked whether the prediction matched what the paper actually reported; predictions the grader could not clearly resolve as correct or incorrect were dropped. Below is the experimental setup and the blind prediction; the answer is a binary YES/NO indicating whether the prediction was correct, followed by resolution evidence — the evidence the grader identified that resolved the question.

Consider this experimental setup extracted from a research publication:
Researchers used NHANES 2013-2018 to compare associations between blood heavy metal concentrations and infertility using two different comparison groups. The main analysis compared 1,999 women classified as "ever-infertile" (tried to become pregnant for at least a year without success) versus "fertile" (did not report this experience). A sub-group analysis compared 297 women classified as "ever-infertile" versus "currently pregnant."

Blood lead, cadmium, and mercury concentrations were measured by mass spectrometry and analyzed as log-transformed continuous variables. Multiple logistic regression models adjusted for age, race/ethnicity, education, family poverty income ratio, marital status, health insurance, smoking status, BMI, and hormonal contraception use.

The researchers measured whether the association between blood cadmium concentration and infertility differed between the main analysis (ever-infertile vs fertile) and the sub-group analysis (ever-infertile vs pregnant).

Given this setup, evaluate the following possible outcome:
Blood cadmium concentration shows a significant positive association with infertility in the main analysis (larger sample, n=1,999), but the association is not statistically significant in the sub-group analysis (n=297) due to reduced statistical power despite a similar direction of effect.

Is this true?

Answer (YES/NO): NO